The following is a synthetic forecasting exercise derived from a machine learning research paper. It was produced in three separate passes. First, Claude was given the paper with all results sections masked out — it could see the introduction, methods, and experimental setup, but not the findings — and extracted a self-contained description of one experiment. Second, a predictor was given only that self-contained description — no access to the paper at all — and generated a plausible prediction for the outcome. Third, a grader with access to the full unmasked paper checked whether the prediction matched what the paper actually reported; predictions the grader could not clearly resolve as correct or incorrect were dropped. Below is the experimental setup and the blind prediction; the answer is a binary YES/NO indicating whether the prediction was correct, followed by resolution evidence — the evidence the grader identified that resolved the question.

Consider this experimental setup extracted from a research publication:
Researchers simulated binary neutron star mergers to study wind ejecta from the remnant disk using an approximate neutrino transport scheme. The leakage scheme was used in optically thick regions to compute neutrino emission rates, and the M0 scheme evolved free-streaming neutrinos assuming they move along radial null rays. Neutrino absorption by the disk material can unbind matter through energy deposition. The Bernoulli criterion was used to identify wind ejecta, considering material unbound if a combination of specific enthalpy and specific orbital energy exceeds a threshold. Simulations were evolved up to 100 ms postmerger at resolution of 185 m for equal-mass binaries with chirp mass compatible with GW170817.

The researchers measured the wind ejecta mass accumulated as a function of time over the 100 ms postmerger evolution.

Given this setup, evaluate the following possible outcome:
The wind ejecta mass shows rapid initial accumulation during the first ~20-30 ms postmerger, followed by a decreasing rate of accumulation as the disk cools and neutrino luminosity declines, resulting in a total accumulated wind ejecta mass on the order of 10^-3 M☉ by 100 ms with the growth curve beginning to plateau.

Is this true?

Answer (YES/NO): NO